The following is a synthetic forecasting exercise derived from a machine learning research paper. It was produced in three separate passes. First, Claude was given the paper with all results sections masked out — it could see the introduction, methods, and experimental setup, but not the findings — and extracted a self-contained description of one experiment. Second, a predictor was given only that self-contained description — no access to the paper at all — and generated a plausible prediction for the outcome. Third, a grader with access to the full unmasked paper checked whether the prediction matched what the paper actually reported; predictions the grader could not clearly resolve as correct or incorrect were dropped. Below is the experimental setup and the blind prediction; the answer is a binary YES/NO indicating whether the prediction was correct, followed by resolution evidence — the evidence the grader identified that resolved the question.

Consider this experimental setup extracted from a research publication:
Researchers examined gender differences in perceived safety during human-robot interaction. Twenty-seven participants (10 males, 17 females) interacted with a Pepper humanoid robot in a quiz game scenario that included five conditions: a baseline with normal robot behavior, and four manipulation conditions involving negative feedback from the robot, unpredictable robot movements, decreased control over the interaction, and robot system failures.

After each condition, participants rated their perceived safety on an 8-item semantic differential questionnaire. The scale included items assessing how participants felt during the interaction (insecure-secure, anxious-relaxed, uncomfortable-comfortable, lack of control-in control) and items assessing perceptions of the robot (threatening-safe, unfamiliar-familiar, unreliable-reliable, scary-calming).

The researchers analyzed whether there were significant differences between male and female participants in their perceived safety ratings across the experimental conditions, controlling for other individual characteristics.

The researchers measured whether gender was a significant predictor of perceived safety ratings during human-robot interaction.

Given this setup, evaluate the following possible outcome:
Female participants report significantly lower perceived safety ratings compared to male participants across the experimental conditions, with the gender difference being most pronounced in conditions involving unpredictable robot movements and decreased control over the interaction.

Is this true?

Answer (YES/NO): NO